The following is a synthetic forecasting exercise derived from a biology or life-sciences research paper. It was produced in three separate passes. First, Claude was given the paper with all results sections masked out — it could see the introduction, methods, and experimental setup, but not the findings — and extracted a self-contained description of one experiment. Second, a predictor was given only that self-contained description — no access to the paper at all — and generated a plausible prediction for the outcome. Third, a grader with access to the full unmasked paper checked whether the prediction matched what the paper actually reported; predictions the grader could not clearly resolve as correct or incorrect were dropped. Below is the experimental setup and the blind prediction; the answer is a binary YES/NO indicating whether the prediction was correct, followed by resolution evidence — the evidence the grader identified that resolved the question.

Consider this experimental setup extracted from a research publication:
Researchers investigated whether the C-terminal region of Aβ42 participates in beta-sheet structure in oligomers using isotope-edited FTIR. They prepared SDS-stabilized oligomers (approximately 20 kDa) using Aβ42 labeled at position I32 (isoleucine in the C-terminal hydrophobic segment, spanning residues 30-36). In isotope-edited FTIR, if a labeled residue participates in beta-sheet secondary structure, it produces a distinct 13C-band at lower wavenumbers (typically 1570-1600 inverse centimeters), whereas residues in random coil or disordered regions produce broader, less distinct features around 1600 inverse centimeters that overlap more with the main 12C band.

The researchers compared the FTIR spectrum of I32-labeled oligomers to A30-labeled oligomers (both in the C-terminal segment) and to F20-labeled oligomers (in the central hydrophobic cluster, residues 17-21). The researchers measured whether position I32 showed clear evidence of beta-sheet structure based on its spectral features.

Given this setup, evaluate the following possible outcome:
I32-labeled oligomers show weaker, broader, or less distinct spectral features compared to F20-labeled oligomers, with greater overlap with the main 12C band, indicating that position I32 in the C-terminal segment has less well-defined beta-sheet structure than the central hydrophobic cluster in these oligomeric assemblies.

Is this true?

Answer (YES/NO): NO